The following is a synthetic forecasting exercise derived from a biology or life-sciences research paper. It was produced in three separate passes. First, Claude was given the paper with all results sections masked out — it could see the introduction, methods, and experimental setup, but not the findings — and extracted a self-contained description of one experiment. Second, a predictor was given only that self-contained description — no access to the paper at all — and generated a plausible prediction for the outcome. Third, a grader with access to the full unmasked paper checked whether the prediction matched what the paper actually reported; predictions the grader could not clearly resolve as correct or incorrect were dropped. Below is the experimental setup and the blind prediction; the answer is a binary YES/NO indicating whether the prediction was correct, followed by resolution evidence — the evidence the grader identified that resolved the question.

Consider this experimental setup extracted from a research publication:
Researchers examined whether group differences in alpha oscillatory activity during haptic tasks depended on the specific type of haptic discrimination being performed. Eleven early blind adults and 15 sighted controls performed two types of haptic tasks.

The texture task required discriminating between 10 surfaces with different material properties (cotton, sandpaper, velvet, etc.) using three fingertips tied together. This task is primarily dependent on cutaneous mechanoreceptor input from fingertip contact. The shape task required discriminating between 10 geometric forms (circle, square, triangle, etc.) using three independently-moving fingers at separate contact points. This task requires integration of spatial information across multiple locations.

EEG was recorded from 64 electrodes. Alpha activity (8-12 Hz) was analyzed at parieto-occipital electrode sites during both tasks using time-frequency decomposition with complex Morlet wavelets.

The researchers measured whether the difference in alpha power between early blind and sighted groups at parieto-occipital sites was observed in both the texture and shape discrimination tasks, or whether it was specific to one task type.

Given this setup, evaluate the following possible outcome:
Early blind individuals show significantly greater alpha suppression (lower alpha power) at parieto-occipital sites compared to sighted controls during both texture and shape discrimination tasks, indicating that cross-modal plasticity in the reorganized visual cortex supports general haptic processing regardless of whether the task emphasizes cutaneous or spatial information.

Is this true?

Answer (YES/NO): NO